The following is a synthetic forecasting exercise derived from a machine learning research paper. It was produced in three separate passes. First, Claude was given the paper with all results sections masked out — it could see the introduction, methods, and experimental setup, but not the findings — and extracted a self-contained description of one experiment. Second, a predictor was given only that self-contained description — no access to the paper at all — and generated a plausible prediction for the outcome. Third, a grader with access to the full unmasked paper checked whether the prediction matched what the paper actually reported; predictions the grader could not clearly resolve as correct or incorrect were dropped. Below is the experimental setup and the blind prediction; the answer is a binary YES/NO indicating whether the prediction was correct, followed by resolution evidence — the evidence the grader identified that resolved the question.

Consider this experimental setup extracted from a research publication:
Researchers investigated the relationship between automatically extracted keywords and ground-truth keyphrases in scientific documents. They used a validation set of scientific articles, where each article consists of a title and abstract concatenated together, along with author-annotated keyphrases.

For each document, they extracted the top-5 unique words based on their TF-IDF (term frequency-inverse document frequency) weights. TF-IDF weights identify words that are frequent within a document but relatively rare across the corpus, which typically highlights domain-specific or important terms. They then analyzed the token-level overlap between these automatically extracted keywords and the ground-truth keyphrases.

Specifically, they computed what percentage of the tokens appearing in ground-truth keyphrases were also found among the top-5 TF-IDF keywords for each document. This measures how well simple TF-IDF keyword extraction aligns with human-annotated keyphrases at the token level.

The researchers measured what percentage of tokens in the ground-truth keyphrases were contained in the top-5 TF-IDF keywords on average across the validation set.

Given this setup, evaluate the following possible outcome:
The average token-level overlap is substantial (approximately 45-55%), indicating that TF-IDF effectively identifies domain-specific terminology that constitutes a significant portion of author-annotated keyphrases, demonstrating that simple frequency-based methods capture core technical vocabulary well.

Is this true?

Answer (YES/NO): NO